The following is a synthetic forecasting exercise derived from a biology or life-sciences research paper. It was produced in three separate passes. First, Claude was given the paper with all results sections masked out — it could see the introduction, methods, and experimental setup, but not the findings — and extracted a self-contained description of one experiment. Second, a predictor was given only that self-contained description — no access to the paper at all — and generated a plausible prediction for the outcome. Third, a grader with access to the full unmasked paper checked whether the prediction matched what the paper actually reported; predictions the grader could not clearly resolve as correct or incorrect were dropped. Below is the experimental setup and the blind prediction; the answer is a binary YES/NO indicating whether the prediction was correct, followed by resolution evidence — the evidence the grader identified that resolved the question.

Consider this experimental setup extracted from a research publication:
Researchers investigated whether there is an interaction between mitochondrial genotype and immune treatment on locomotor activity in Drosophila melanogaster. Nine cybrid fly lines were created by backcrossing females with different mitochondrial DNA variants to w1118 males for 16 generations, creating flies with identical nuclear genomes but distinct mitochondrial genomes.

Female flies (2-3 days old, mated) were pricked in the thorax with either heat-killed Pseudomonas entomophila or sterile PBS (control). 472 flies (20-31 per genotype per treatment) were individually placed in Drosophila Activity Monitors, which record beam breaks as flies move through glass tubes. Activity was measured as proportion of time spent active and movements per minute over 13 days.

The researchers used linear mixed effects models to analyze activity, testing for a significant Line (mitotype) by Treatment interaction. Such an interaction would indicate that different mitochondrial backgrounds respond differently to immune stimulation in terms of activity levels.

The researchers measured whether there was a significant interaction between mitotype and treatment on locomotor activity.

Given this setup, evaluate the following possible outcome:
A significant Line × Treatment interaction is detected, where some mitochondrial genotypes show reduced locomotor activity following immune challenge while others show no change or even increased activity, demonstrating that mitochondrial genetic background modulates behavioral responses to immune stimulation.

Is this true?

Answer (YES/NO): NO